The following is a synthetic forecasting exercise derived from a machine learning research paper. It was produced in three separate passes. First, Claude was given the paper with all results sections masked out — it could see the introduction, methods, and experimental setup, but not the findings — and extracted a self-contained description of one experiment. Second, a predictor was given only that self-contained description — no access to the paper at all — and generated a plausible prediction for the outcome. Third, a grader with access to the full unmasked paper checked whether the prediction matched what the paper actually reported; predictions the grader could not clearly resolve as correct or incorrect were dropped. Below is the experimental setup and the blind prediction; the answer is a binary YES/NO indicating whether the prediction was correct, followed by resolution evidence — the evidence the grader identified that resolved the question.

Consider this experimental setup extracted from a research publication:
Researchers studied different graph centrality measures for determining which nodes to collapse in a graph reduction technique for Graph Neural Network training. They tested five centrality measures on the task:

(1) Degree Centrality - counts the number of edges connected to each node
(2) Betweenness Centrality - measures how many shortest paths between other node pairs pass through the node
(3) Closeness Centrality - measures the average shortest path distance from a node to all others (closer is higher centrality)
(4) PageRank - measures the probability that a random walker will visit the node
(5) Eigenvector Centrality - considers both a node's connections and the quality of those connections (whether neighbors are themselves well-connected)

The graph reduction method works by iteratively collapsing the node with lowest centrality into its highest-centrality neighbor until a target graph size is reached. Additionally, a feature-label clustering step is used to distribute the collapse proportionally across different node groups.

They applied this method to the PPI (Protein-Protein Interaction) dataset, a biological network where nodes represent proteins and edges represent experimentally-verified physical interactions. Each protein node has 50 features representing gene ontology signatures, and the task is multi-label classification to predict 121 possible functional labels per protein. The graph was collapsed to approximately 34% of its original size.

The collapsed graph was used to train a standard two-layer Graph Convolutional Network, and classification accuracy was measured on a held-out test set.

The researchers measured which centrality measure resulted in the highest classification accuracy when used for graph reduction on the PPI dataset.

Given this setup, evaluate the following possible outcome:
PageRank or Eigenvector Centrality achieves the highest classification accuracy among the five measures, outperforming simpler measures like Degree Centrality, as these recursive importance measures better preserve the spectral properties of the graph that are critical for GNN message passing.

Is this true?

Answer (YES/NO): YES